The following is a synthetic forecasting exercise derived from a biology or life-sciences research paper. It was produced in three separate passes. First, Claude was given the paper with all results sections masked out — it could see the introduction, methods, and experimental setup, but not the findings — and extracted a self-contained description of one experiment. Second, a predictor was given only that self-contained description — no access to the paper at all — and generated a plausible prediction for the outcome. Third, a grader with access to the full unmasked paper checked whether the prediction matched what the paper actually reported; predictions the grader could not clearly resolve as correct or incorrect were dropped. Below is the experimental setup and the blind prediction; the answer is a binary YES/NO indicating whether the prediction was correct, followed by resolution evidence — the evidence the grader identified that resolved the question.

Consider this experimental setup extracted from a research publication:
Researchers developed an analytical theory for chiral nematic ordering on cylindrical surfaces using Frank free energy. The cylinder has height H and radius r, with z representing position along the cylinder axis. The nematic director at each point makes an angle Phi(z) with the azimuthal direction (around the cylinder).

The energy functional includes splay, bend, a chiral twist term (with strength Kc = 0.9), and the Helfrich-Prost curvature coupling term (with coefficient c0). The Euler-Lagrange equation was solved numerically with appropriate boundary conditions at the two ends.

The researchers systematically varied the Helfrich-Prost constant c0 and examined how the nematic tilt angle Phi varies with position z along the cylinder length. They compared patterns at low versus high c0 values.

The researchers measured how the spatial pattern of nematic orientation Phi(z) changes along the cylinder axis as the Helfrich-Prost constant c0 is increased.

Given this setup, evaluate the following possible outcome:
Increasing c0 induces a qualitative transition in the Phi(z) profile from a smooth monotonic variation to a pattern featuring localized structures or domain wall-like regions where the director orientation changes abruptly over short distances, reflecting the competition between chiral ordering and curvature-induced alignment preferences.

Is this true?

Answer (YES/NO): NO